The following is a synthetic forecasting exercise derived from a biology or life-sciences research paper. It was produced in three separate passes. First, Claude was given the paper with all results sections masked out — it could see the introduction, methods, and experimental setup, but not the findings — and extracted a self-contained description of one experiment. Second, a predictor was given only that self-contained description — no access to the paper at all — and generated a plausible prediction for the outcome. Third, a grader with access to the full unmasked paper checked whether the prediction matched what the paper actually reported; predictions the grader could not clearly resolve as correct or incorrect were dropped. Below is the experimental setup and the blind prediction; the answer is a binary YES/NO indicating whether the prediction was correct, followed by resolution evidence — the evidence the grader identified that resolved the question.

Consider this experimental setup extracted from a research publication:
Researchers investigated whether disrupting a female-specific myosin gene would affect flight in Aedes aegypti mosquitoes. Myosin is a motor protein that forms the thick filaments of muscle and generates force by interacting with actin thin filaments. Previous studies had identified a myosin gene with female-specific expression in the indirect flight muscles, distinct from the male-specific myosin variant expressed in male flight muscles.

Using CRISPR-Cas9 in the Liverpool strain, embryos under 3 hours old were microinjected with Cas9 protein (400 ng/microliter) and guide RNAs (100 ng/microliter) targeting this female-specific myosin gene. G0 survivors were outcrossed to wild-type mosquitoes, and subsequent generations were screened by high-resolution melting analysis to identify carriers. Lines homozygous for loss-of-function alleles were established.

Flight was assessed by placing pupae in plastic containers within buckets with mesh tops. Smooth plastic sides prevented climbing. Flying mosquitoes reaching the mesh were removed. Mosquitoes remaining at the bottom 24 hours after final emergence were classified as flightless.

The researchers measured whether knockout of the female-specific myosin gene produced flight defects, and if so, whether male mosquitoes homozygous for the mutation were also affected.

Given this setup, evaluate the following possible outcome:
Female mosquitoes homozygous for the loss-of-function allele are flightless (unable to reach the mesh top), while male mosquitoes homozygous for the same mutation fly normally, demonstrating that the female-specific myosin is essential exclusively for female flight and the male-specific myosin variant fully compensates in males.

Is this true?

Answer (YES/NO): YES